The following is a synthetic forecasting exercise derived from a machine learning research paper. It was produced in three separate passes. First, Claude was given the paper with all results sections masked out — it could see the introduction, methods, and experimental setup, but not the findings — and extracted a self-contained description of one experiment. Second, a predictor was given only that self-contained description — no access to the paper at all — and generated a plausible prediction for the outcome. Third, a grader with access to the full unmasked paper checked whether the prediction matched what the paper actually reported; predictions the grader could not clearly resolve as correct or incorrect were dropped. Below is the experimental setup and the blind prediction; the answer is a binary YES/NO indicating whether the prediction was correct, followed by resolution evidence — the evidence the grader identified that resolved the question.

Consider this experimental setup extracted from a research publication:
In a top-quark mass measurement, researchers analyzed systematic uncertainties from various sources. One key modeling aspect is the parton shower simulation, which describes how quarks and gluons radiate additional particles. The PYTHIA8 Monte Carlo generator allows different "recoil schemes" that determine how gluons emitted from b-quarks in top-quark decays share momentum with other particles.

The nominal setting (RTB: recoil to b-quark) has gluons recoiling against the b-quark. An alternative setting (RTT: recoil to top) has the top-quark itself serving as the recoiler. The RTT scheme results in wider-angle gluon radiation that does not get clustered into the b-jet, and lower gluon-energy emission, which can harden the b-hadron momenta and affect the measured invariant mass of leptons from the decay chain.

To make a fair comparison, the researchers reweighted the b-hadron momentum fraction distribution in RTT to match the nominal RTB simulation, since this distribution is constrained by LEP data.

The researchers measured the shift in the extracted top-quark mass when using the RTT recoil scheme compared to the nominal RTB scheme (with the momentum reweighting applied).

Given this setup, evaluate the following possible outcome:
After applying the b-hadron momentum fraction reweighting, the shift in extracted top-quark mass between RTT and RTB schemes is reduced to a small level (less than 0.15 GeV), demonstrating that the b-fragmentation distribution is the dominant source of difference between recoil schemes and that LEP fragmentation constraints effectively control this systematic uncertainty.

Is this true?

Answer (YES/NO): NO